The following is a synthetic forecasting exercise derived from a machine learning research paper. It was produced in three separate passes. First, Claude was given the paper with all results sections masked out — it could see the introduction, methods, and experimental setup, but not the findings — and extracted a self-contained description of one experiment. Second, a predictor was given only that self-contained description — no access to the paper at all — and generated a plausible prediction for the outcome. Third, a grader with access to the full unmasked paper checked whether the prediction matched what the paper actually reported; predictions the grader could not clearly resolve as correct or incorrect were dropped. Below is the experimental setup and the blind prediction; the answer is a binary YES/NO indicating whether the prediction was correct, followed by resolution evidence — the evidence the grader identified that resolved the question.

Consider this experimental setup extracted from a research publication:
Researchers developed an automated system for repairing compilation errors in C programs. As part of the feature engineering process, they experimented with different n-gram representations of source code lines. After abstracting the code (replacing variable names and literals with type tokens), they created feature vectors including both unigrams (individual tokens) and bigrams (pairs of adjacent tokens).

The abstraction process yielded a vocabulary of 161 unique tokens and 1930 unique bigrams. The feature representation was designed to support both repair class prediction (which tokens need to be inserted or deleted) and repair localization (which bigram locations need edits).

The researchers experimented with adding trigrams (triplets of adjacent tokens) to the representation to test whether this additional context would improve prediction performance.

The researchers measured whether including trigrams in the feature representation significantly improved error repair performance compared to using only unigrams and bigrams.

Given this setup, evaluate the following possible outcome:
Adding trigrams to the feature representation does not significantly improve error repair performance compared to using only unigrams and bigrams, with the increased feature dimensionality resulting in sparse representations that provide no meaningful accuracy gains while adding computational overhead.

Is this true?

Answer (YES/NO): NO